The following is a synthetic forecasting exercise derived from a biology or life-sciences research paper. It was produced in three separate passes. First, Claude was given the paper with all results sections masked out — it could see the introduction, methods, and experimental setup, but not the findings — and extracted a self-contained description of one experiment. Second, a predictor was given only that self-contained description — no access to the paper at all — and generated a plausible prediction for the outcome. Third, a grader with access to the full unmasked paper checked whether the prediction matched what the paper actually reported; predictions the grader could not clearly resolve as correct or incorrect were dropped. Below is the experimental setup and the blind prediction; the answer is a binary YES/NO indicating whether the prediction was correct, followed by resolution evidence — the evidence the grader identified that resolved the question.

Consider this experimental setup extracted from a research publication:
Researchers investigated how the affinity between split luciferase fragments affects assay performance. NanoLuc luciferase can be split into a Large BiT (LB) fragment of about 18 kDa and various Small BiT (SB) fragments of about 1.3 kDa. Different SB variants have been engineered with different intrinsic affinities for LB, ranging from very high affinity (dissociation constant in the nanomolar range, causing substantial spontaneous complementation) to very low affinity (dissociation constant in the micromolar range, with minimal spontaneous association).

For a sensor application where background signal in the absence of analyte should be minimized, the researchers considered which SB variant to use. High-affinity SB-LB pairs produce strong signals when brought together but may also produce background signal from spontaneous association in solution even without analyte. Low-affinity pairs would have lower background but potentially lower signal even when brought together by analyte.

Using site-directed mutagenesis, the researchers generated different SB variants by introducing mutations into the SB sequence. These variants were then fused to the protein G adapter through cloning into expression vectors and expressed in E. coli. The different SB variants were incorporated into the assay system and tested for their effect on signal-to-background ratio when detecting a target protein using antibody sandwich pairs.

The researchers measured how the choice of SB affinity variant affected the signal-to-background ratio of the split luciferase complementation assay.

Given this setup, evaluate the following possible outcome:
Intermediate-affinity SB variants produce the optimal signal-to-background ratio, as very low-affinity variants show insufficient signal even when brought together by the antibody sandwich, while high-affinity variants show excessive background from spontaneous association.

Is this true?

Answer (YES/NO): YES